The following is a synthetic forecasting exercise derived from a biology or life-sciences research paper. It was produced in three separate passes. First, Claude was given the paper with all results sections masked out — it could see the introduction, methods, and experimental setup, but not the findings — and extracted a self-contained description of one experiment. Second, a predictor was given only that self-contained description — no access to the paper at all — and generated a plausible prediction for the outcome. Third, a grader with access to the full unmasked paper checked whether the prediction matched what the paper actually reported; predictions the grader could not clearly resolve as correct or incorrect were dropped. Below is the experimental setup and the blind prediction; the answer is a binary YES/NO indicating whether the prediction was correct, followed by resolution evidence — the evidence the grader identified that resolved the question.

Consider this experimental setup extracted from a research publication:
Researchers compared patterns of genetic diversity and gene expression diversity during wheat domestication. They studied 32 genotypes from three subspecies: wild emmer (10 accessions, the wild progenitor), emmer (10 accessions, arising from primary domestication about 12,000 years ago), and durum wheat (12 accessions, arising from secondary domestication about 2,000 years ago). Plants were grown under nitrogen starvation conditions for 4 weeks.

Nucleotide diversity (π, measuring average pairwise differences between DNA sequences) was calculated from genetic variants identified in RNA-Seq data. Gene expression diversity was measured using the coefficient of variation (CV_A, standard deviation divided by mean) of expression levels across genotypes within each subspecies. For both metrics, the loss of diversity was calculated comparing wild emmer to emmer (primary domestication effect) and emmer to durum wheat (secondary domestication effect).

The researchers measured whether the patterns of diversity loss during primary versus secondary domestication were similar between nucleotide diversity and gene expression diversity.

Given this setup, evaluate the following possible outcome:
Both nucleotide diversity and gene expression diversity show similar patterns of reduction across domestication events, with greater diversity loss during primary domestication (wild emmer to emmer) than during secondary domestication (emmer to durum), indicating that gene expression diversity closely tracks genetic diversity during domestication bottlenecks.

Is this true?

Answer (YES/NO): NO